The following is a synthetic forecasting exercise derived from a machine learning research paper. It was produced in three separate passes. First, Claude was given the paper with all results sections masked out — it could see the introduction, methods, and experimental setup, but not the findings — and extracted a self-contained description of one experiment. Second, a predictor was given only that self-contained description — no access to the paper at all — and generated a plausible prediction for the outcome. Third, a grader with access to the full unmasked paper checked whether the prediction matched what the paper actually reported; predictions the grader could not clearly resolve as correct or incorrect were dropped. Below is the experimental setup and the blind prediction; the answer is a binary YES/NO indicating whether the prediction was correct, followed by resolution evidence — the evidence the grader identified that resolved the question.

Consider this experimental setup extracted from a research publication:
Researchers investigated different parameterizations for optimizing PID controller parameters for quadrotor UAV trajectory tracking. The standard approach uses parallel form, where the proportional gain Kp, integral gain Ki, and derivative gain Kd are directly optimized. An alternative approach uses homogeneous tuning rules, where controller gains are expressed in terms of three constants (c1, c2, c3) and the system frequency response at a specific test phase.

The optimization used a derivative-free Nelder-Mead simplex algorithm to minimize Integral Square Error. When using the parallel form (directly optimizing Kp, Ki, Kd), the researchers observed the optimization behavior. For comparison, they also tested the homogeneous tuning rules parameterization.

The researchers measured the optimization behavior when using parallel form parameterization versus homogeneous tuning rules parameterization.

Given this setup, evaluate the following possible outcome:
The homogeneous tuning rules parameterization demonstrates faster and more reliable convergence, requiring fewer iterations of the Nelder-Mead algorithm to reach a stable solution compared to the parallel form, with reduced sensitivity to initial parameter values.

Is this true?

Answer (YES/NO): YES